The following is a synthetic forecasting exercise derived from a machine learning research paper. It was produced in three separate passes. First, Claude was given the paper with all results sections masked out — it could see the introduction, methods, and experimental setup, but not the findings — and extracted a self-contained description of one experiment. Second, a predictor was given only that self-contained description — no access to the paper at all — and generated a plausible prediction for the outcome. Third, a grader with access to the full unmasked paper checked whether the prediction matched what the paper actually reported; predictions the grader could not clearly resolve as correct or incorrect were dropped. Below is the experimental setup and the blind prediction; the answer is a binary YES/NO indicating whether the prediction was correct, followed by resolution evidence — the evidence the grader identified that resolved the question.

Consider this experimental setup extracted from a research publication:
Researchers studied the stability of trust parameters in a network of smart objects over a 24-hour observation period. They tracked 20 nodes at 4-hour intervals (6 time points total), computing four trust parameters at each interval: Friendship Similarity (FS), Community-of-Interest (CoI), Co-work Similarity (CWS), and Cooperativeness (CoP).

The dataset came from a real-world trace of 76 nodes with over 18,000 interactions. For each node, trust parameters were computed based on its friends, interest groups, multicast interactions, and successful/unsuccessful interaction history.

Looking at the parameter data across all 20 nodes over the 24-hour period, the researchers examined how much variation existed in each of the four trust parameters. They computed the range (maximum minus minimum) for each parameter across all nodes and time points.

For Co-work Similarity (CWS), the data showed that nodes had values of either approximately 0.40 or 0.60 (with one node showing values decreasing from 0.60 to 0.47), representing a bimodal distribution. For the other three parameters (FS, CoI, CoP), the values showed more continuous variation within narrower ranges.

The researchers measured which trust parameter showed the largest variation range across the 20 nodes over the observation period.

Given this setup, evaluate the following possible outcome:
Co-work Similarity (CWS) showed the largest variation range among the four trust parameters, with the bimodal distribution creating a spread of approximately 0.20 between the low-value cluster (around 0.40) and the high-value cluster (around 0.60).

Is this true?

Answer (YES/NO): NO